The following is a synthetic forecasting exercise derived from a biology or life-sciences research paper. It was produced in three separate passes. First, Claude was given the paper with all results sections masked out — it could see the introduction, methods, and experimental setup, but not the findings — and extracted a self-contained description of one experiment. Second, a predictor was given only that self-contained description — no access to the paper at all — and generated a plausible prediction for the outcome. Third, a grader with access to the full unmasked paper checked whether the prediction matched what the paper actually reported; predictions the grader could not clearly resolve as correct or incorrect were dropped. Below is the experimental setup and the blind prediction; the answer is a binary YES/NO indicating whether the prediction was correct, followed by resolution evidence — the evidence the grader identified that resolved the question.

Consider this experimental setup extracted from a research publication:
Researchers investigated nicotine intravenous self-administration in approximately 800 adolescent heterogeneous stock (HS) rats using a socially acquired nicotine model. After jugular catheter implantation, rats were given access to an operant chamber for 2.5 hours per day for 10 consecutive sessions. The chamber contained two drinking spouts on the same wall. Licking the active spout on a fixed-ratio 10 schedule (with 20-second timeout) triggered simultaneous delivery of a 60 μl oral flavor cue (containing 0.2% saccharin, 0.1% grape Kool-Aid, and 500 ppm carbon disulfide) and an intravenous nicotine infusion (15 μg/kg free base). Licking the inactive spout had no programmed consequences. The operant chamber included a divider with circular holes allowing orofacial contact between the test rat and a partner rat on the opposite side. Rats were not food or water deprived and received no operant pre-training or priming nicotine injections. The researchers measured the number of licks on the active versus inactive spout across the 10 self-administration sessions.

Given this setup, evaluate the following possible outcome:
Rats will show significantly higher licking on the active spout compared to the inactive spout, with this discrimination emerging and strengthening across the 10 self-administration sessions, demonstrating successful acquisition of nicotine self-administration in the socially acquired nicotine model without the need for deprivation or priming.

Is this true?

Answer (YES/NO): NO